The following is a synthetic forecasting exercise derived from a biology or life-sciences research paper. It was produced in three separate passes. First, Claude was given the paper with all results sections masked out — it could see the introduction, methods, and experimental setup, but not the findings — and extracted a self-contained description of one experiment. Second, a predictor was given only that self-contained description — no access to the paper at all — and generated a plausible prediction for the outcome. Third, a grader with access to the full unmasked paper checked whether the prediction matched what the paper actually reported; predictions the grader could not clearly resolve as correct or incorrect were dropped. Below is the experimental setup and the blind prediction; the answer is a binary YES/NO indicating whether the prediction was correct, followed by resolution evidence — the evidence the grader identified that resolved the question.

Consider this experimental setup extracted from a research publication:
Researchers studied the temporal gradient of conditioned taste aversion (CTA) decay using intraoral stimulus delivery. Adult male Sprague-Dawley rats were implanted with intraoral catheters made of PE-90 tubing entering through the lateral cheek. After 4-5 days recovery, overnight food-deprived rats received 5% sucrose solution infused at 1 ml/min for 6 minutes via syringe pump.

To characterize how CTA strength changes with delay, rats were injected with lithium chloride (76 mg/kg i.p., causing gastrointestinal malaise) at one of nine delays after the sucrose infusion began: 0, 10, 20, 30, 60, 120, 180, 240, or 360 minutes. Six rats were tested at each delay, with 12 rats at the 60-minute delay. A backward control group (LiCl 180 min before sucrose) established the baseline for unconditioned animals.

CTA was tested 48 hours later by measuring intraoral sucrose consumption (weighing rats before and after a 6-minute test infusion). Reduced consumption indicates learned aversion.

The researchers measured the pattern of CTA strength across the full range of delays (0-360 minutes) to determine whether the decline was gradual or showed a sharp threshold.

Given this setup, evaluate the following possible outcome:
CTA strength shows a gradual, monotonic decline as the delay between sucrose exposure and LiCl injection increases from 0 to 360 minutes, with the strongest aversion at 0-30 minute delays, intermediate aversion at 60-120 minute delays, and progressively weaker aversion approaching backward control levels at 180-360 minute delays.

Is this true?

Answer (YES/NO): NO